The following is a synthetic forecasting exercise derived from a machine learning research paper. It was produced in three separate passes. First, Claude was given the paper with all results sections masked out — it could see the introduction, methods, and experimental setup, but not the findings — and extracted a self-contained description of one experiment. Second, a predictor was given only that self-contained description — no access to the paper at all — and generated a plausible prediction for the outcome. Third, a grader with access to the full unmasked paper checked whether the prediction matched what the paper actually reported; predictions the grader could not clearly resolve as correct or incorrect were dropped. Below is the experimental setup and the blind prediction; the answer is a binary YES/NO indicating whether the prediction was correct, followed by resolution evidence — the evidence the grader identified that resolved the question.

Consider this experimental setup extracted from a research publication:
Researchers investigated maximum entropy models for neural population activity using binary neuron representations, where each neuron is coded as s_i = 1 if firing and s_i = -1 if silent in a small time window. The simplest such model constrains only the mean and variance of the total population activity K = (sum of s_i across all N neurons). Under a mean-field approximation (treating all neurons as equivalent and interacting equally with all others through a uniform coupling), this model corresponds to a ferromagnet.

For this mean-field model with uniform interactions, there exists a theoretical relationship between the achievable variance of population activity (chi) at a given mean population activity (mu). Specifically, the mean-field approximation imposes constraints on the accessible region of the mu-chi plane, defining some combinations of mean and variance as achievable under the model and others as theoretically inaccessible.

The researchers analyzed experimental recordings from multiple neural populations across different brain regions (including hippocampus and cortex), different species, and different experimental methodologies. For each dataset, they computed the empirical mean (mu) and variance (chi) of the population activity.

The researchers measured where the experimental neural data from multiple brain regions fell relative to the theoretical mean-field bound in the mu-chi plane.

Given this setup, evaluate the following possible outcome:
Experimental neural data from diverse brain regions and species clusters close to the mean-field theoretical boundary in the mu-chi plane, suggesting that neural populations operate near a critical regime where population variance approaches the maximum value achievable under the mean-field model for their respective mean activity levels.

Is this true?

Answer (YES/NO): NO